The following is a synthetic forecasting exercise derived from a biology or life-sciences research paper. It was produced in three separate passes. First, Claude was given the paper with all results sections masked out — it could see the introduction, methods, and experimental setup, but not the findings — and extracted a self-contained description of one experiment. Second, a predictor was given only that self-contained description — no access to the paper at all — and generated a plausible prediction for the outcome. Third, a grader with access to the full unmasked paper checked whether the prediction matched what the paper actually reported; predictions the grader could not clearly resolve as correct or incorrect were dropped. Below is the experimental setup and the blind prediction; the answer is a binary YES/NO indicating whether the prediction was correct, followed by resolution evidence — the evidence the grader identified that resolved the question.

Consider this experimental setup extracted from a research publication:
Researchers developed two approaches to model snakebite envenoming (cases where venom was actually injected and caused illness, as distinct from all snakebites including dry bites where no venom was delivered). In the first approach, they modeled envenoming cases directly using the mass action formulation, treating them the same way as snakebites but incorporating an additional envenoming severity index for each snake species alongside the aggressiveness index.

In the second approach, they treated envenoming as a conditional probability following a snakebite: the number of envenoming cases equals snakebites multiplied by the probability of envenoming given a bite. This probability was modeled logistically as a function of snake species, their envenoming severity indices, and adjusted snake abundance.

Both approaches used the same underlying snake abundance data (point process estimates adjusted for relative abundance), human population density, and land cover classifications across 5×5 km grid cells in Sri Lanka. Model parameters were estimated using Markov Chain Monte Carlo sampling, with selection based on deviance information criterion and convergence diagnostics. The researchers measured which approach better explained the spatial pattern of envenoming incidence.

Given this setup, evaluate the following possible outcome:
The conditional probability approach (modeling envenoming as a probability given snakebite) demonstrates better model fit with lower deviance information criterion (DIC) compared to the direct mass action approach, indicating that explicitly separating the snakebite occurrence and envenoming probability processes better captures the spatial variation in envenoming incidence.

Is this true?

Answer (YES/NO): NO